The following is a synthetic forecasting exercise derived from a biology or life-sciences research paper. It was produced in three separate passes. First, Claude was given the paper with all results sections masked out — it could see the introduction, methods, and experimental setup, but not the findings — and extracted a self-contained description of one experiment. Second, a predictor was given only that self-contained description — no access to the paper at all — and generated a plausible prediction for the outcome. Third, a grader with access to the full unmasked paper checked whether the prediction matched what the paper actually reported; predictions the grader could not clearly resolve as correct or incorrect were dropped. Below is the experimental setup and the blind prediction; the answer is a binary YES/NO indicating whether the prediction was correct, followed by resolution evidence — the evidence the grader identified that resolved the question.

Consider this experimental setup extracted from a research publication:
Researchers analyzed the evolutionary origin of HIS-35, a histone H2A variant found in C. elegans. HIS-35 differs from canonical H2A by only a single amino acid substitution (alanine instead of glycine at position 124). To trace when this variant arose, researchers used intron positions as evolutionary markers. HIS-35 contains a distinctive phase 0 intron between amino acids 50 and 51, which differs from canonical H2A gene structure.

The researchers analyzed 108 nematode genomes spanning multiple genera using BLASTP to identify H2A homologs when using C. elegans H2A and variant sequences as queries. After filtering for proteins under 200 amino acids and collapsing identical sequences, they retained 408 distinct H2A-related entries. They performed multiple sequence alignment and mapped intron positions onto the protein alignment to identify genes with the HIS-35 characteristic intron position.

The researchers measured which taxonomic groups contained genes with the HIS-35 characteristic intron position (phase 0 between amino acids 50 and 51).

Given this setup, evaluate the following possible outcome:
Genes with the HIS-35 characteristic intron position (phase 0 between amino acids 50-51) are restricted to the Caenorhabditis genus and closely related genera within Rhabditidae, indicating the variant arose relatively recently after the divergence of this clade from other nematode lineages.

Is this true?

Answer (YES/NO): YES